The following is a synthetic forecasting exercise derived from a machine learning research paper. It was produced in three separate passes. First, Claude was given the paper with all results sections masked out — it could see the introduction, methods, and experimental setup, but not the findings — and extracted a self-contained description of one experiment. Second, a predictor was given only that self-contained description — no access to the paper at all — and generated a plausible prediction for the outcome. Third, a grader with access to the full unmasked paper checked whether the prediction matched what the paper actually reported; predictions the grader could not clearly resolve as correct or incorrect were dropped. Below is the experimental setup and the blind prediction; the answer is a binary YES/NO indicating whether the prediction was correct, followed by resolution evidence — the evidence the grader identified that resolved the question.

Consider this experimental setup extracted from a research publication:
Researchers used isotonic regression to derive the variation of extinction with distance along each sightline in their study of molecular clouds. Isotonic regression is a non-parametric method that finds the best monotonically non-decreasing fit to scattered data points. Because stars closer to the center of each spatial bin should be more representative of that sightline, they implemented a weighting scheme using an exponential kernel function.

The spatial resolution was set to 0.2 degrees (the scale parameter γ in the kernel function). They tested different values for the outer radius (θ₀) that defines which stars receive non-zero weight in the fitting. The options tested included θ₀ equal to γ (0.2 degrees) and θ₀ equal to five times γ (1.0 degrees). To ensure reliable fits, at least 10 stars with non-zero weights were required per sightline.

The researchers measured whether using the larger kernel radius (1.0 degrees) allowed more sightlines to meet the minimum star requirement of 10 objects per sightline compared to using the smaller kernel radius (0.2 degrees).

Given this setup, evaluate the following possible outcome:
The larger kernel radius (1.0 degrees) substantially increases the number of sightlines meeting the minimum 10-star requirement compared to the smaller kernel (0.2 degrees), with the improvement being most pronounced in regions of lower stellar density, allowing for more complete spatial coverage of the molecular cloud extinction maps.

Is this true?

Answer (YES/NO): NO